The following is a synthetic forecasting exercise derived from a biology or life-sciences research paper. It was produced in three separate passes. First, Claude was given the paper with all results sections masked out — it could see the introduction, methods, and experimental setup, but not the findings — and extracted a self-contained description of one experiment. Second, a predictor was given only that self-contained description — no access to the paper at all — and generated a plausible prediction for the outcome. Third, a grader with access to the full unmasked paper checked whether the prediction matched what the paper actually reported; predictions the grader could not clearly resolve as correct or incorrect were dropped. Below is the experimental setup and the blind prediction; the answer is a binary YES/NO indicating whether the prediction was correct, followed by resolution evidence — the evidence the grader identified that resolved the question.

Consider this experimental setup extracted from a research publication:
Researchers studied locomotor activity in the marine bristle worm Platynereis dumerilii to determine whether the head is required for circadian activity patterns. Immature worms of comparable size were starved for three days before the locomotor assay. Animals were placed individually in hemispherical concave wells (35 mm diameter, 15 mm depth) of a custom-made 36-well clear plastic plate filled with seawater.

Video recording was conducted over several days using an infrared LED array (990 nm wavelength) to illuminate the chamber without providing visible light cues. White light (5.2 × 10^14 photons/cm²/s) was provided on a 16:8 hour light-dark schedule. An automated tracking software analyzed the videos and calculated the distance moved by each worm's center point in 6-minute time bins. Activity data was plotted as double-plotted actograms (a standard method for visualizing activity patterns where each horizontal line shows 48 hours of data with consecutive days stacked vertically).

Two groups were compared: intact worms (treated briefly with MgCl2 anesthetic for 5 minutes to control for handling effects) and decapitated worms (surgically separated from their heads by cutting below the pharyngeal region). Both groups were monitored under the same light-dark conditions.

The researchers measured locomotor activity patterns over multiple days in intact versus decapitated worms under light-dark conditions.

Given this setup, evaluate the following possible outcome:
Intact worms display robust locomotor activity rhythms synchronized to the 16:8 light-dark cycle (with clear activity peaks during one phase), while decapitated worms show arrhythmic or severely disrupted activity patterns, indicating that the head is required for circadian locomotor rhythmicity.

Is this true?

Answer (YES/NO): NO